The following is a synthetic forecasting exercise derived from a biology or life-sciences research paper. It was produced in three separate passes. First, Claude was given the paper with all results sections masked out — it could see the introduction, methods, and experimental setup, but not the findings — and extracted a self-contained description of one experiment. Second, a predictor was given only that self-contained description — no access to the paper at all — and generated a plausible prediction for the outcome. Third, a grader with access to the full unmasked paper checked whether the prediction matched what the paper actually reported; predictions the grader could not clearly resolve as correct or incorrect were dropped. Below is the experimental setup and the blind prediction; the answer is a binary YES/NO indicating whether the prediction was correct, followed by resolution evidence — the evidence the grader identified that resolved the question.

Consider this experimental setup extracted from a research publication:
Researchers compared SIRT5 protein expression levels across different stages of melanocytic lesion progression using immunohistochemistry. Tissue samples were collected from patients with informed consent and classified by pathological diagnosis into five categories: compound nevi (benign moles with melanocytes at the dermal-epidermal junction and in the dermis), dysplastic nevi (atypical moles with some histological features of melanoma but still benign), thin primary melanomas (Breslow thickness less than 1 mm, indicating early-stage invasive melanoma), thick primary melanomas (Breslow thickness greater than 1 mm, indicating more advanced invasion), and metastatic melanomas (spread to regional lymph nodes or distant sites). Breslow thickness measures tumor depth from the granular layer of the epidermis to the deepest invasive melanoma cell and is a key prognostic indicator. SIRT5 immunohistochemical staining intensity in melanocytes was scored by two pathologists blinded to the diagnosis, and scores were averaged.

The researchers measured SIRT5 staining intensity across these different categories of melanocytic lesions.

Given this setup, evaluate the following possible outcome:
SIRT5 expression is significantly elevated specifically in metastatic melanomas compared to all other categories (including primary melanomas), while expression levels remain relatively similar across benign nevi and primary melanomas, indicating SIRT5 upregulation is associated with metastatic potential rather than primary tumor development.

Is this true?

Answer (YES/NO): NO